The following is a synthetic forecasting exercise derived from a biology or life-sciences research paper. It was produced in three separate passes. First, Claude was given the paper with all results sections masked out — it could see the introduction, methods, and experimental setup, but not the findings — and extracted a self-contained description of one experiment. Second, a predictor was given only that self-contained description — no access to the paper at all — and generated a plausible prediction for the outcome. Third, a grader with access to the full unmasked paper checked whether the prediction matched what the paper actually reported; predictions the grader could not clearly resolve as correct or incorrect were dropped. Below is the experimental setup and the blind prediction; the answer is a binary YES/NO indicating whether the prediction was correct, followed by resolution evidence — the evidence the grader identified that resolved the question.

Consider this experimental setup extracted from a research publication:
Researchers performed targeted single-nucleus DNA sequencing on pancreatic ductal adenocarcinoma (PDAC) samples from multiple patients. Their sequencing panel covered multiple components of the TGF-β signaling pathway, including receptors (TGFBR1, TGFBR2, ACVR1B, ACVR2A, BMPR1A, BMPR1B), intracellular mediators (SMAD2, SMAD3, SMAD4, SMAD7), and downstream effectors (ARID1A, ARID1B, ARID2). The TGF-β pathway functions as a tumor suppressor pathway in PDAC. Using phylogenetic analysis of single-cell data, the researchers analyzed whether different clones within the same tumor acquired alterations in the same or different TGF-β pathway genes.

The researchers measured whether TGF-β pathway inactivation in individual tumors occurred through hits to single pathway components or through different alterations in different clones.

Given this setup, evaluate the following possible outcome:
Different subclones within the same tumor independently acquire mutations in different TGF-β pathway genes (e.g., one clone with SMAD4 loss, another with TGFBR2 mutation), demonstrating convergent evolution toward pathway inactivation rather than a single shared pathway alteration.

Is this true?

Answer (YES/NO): NO